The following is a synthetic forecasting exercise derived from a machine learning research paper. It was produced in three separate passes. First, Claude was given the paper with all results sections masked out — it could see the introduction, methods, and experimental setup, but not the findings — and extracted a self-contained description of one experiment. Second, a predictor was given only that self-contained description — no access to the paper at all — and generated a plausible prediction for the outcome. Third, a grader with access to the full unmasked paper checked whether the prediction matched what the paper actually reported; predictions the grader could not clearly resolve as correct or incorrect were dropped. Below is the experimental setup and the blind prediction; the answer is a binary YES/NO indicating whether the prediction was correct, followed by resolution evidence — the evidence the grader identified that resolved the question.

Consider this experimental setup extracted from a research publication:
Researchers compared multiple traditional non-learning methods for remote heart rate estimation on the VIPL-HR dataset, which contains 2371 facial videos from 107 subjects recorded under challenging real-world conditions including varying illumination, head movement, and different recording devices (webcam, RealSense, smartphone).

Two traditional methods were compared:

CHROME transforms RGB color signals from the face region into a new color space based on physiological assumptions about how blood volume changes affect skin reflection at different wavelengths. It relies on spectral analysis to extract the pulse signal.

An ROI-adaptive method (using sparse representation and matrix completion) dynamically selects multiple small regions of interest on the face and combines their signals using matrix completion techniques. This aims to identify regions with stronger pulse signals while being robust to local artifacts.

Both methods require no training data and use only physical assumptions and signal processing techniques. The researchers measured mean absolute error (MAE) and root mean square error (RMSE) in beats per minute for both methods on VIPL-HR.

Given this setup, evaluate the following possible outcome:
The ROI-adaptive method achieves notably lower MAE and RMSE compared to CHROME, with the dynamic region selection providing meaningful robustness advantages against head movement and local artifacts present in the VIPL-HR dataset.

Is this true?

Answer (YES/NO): NO